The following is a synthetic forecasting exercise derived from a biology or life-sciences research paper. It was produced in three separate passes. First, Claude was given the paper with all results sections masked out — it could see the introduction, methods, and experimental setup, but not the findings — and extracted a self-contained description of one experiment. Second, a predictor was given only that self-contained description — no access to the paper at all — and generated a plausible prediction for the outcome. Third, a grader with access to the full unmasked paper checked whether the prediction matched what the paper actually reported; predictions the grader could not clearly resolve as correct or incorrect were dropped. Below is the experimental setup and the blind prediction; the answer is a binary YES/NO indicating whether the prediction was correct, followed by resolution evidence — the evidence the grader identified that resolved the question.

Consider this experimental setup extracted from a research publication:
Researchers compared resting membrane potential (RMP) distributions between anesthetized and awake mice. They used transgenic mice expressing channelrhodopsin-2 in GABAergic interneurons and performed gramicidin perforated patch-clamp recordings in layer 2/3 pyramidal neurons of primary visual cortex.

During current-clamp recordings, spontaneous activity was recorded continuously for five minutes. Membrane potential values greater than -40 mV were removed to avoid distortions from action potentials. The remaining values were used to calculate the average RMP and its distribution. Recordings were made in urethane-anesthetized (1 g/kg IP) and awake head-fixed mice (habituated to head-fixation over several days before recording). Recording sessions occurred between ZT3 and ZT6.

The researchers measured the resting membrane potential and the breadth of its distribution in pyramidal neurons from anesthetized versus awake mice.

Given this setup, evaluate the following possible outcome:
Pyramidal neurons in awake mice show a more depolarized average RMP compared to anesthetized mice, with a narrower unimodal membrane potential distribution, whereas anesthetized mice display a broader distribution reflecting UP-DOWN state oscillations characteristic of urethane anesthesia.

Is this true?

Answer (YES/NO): NO